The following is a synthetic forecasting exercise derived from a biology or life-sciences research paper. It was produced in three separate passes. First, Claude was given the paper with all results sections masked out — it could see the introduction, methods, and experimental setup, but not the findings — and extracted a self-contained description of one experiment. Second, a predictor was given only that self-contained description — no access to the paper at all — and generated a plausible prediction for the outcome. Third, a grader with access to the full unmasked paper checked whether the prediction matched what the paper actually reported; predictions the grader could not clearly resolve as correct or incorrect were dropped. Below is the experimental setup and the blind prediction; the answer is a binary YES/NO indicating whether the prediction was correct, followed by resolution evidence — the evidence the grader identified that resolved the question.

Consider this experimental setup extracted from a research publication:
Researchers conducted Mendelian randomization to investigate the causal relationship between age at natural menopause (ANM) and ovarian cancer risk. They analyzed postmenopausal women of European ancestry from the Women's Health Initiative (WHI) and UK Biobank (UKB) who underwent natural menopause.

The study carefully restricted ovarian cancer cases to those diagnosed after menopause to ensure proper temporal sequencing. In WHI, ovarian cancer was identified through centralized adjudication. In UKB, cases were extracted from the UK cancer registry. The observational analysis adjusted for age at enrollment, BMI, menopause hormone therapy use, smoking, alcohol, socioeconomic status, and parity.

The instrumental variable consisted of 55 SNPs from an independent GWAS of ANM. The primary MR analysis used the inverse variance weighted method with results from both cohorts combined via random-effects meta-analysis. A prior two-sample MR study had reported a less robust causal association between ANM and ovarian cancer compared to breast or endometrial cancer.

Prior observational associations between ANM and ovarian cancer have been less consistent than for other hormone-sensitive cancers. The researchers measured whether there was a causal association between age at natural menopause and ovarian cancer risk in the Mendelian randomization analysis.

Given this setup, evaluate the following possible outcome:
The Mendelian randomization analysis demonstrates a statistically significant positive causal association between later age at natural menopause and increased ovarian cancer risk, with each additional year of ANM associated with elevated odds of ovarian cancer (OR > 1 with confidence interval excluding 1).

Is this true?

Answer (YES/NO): NO